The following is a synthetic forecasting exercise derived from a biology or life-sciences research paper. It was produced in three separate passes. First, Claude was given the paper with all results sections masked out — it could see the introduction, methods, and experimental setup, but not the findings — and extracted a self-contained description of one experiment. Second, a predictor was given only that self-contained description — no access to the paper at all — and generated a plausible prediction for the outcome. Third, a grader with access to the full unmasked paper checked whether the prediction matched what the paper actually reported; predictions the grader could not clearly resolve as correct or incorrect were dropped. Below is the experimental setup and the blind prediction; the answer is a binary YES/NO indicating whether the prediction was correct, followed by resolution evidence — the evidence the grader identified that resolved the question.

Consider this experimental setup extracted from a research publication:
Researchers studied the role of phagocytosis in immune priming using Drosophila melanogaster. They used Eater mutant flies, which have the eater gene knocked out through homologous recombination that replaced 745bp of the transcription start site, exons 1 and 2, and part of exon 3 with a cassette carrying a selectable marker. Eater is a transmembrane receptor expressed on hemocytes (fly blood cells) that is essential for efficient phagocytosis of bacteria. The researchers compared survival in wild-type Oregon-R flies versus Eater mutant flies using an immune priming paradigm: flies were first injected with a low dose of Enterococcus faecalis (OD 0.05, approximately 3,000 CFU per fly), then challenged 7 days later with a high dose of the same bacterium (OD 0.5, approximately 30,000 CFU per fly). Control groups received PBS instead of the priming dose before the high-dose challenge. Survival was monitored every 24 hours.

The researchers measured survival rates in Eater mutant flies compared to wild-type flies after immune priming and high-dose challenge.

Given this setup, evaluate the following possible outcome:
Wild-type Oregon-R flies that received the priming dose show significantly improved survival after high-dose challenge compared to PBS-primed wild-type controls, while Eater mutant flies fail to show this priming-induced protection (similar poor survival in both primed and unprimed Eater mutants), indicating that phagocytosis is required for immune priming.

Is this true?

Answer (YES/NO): NO